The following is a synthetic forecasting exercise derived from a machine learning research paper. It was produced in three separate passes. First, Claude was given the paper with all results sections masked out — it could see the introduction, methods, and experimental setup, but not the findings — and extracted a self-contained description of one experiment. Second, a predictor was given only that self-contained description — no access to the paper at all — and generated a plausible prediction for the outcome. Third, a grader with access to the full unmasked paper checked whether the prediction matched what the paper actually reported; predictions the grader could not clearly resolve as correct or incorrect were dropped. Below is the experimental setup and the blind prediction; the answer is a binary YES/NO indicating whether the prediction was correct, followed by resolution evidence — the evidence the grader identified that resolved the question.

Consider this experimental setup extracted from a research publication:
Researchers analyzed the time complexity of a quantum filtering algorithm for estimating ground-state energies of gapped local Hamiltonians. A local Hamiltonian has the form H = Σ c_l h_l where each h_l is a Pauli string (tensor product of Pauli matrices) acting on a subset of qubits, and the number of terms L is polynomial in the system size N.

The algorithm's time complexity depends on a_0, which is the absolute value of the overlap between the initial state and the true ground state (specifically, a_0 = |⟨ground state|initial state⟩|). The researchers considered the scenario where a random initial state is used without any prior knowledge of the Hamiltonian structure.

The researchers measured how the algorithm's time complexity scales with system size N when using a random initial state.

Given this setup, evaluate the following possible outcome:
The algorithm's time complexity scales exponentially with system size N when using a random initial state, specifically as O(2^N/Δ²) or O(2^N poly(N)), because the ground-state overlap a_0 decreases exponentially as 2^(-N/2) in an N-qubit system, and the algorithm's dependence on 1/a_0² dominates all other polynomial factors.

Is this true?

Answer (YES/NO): NO